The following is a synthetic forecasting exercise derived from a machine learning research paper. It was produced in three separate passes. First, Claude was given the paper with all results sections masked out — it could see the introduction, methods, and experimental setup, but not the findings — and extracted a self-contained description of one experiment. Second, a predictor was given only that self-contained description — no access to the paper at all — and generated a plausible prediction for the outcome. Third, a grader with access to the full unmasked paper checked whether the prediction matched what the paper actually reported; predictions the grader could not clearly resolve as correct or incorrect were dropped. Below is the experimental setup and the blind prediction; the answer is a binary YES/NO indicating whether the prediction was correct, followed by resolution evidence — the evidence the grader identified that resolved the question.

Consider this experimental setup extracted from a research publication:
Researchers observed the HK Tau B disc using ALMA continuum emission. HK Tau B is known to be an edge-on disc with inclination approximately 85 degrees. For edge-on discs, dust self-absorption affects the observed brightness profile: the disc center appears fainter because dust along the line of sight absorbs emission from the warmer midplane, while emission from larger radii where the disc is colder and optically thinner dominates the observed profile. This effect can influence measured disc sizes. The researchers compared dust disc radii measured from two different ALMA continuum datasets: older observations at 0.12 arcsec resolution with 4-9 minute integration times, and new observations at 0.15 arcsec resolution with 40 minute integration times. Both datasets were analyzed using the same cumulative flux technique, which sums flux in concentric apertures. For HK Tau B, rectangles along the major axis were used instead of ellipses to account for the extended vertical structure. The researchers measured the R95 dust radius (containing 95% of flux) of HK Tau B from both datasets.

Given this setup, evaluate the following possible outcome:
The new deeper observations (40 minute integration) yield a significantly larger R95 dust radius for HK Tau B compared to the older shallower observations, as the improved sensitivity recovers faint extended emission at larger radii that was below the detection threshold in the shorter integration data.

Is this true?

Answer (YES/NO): YES